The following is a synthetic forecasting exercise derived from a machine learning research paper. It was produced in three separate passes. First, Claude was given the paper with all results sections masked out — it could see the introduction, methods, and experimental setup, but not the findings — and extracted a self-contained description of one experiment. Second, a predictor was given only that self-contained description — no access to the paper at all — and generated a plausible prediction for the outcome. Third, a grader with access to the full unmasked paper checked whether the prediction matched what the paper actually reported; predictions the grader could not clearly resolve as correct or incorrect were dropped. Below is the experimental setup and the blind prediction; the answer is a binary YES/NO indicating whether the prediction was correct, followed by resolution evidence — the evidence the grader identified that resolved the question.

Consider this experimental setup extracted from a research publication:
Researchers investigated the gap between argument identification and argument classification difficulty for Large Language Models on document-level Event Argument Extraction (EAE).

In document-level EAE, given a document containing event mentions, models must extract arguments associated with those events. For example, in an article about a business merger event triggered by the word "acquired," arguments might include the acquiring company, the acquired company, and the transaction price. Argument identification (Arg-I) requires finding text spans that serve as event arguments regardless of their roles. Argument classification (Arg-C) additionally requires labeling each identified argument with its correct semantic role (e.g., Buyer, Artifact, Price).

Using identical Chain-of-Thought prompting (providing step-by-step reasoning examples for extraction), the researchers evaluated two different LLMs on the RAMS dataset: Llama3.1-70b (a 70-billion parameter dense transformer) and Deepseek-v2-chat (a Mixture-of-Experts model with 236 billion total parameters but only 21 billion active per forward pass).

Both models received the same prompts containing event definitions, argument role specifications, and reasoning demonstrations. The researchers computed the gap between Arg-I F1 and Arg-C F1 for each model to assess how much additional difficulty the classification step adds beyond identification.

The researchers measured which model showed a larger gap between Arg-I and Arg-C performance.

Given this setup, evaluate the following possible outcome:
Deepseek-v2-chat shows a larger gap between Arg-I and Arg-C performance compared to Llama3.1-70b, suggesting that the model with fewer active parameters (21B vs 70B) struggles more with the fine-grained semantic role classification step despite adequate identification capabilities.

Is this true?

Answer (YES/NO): NO